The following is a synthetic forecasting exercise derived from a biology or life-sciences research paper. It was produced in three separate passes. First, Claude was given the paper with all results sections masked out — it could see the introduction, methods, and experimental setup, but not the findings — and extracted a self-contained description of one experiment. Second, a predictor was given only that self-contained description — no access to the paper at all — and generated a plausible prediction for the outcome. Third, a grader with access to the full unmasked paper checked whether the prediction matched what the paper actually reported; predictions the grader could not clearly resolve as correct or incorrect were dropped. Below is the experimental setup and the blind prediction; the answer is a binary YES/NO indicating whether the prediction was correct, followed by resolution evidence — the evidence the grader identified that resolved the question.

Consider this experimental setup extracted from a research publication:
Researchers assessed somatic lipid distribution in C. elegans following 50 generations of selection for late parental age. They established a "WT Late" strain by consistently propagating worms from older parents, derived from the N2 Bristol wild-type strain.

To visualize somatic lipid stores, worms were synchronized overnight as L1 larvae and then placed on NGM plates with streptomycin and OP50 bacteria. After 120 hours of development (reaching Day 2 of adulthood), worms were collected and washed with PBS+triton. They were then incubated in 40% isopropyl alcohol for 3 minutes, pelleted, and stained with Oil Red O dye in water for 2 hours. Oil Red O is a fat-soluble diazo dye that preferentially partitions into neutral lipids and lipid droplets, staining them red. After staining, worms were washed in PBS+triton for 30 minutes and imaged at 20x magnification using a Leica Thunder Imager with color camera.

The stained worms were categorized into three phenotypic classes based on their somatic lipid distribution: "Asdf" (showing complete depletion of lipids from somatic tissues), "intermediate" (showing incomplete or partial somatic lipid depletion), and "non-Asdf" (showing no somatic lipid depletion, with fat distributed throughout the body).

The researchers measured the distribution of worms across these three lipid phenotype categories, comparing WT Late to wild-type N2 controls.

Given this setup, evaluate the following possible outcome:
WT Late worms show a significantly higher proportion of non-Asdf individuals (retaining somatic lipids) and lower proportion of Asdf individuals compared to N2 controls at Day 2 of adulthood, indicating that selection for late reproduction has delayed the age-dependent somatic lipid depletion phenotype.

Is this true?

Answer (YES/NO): NO